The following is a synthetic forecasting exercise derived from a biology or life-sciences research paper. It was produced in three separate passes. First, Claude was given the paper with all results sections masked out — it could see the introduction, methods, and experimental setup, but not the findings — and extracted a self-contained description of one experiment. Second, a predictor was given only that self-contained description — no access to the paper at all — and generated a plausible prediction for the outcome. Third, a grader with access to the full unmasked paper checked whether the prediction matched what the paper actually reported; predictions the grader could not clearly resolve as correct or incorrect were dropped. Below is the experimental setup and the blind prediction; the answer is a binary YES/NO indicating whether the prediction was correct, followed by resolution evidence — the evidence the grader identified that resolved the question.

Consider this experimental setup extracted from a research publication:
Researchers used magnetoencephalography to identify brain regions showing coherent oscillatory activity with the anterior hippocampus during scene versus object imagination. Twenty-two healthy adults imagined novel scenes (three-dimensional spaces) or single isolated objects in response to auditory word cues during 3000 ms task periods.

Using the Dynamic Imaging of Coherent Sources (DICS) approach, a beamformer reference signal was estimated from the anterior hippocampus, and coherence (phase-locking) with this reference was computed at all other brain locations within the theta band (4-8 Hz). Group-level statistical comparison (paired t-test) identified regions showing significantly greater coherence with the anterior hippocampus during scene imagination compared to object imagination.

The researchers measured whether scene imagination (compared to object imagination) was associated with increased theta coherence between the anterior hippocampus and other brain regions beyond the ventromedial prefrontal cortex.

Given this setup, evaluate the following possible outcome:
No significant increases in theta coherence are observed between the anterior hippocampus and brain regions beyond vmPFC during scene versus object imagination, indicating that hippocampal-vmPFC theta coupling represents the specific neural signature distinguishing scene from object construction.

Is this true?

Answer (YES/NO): NO